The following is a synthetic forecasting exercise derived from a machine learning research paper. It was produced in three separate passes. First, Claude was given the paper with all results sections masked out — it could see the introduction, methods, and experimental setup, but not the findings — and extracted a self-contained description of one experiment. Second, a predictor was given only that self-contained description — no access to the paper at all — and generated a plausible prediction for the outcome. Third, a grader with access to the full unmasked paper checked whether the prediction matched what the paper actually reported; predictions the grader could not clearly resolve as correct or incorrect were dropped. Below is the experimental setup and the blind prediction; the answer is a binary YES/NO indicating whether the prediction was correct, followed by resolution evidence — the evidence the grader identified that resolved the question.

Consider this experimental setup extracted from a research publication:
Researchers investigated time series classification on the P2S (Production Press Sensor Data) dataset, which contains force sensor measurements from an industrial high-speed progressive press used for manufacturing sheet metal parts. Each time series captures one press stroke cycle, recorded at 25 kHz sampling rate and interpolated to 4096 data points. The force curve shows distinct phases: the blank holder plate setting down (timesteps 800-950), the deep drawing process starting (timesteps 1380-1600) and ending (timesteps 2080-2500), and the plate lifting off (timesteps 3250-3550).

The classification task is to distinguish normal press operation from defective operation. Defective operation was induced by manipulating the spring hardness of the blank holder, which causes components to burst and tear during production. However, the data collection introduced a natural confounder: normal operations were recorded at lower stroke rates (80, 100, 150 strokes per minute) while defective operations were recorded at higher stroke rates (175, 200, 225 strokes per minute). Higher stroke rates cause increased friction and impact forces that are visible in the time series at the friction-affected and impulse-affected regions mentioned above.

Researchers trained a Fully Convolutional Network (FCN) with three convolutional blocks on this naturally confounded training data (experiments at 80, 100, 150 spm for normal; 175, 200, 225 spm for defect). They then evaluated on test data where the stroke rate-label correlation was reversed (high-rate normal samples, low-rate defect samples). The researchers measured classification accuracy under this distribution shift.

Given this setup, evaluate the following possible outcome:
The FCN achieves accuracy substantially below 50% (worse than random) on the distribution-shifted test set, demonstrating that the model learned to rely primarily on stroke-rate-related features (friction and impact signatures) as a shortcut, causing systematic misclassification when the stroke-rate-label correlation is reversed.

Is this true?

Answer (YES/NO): NO